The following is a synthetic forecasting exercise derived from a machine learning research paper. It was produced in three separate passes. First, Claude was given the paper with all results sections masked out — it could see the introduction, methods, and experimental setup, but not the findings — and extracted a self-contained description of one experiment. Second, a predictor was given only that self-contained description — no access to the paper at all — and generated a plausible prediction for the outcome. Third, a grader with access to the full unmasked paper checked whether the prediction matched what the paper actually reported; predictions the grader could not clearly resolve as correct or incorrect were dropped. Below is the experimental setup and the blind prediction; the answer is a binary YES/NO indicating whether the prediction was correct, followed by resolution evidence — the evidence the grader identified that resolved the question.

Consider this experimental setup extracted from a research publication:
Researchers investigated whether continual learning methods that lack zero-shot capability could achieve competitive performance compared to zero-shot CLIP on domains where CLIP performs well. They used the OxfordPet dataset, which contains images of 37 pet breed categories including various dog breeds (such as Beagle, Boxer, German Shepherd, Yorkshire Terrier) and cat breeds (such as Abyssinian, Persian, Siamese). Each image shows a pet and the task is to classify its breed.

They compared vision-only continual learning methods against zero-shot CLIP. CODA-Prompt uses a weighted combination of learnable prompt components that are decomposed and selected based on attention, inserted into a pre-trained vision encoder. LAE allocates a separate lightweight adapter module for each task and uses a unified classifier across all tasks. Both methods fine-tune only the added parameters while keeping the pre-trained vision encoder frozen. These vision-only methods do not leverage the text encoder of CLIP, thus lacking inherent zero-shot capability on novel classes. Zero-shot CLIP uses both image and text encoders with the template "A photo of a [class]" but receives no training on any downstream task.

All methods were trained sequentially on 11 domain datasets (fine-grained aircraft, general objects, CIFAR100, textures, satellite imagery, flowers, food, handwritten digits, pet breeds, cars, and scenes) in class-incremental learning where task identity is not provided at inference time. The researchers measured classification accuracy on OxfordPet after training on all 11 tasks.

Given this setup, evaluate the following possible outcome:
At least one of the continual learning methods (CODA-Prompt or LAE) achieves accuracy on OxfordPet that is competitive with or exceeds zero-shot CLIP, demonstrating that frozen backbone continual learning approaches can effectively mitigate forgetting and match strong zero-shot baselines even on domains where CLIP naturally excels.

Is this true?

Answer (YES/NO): NO